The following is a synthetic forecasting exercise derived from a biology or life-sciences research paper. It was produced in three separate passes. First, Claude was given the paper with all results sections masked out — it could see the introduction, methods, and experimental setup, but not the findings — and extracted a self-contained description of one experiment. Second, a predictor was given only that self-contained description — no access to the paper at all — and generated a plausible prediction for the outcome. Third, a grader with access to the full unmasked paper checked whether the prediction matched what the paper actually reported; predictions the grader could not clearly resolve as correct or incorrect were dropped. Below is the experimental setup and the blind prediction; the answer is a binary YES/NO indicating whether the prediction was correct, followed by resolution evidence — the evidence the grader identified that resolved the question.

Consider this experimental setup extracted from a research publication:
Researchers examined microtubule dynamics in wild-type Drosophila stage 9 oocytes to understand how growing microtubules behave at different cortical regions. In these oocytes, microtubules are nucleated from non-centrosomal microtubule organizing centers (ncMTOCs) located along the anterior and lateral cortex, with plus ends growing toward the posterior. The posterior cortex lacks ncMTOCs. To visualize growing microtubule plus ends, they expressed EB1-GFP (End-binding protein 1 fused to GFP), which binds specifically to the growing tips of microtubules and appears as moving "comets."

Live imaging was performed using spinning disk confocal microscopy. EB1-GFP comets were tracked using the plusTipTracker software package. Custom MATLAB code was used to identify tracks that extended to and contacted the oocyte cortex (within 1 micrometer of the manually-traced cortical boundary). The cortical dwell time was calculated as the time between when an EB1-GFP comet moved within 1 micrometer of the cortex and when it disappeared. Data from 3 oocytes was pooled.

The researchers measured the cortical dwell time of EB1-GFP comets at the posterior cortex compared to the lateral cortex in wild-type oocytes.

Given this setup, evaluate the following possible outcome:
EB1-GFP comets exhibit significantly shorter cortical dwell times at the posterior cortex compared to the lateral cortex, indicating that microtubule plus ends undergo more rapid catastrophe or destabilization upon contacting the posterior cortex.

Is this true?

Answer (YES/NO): NO